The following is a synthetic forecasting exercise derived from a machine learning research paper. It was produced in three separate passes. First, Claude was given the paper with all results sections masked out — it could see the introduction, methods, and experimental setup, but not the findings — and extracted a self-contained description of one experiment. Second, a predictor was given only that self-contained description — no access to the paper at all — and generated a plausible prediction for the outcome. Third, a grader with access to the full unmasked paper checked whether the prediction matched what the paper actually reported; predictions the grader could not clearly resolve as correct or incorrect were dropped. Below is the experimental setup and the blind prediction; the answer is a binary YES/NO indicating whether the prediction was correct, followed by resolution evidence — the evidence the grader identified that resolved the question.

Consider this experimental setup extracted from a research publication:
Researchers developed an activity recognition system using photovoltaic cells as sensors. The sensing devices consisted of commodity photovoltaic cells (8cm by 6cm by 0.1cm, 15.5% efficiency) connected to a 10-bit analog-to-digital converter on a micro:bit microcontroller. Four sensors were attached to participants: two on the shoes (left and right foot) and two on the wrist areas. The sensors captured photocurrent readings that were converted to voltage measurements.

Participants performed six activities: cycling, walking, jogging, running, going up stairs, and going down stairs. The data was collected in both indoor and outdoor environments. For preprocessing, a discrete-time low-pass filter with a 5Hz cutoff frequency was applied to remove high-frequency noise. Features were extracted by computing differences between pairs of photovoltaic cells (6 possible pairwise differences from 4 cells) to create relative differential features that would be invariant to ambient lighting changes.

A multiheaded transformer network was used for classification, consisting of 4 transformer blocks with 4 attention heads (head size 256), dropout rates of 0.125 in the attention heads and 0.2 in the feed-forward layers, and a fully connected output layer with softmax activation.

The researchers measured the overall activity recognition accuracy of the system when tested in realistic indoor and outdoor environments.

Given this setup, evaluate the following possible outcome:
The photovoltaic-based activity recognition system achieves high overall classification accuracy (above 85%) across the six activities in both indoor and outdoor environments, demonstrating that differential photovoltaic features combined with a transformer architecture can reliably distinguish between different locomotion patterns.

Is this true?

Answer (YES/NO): NO